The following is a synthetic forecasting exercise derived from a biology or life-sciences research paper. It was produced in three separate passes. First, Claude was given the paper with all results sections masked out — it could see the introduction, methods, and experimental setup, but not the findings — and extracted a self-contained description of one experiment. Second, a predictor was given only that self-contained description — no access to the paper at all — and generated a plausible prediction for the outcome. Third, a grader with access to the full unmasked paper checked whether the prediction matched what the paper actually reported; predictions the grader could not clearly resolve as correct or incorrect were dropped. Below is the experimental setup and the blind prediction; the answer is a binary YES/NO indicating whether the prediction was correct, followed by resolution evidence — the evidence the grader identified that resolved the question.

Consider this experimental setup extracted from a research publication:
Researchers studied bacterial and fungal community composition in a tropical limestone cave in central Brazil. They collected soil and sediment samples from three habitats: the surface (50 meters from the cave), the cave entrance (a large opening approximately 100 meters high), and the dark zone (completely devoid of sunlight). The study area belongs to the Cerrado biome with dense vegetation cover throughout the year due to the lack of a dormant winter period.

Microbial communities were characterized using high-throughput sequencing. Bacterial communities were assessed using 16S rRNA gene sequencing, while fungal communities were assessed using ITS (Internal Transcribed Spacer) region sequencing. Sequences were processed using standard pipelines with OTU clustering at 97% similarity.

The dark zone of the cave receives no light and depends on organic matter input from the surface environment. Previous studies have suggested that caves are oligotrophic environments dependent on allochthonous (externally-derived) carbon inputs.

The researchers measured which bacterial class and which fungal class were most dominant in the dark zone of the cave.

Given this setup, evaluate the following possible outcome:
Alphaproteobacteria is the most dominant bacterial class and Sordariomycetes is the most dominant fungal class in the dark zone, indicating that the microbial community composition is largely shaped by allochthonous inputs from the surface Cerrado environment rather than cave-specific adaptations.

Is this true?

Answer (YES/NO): NO